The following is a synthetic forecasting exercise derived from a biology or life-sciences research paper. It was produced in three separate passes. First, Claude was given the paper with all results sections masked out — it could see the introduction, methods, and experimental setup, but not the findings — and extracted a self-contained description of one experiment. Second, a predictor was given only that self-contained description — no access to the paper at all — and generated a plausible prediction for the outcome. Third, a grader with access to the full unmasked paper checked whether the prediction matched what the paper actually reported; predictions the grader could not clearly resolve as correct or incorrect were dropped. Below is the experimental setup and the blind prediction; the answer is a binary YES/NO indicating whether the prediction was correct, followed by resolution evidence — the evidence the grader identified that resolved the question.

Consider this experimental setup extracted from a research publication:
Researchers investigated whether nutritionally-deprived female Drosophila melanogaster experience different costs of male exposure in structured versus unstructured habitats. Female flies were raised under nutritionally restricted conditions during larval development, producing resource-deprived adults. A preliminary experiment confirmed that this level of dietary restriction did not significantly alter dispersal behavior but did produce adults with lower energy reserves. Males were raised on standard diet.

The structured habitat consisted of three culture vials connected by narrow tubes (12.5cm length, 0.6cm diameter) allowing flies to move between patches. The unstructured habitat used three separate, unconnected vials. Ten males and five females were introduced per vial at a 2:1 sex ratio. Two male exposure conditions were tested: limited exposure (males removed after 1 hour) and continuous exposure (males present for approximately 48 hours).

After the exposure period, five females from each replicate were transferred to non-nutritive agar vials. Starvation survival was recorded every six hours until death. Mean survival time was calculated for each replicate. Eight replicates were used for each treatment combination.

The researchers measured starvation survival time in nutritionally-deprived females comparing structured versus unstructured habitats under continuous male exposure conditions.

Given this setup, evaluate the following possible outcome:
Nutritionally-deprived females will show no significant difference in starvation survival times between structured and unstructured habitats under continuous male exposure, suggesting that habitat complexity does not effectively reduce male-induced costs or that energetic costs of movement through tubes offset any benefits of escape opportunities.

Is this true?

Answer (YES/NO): NO